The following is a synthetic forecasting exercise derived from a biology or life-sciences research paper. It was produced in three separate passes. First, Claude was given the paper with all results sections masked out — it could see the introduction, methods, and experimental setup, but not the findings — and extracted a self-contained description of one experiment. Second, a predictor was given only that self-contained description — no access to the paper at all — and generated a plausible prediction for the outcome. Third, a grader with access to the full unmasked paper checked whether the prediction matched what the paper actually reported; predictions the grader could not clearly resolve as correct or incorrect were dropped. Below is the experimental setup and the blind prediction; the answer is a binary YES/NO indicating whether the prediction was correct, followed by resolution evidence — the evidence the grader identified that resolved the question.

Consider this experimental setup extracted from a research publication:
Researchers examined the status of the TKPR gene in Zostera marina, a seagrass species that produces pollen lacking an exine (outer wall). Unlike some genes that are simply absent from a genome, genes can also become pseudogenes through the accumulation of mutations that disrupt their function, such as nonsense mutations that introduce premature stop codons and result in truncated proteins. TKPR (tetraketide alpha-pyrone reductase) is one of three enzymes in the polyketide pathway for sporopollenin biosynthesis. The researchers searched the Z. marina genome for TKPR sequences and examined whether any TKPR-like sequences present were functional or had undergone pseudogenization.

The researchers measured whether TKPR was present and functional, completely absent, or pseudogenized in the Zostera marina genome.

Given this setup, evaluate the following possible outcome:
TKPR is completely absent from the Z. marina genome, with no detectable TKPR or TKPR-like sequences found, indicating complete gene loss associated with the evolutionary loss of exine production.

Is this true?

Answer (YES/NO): NO